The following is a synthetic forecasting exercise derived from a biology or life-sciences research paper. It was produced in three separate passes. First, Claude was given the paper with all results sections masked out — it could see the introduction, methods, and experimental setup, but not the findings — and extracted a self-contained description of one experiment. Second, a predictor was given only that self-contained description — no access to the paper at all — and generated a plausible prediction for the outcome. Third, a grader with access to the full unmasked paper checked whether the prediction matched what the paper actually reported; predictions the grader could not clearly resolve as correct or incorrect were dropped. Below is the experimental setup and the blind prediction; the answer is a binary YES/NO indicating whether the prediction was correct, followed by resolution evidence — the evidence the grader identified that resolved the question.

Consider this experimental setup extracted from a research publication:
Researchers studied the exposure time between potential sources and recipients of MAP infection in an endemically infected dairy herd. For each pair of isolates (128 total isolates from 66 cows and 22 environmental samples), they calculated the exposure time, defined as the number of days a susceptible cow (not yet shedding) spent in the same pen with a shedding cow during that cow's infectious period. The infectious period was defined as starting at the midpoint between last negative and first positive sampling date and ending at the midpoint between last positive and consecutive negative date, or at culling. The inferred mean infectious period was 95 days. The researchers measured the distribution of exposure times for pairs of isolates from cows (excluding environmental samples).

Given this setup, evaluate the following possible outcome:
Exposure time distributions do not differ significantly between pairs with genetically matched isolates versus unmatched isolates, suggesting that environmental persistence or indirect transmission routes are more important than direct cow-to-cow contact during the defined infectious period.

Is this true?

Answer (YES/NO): NO